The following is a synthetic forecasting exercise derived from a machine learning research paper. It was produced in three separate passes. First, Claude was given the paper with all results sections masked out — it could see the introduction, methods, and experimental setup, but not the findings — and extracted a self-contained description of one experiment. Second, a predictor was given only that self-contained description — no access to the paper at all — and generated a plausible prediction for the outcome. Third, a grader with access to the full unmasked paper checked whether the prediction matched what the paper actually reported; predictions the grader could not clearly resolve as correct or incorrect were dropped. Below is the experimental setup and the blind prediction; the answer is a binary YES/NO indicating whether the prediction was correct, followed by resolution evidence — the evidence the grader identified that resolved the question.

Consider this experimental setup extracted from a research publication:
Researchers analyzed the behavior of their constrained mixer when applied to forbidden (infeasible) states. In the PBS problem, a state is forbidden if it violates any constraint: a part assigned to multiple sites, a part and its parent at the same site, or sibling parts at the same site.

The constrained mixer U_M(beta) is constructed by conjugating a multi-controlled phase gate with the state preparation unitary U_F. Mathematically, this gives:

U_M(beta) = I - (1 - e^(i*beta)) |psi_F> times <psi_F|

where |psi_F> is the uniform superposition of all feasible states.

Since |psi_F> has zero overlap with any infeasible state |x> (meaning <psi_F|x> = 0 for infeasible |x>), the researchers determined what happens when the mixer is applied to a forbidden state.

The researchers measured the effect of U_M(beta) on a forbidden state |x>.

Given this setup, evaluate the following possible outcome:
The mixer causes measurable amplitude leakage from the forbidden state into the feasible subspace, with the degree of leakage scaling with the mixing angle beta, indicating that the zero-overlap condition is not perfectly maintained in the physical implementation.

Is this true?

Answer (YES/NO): NO